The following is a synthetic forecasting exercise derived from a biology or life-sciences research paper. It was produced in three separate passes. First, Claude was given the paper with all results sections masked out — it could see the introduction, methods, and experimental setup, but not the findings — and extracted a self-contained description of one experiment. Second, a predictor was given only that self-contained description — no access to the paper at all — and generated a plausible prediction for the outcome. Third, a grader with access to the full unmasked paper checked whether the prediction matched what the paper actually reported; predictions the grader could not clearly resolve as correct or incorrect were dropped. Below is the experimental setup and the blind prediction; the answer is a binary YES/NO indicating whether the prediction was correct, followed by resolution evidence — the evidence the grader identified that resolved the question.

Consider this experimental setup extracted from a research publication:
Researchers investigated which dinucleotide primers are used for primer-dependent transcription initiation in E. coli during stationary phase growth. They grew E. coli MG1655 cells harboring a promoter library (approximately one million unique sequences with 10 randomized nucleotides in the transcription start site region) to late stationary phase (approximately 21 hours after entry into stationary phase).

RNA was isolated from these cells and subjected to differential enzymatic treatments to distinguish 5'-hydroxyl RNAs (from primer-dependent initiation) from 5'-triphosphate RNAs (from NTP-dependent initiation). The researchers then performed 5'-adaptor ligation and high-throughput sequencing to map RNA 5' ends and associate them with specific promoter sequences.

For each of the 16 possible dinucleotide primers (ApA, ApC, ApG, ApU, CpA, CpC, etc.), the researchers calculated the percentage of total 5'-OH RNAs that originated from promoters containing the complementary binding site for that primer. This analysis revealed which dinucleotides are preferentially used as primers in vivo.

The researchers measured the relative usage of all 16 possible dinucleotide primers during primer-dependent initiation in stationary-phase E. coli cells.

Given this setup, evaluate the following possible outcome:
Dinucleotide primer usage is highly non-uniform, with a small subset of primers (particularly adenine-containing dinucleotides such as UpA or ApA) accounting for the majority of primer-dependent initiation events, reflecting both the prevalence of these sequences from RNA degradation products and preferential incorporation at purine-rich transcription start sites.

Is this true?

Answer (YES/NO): NO